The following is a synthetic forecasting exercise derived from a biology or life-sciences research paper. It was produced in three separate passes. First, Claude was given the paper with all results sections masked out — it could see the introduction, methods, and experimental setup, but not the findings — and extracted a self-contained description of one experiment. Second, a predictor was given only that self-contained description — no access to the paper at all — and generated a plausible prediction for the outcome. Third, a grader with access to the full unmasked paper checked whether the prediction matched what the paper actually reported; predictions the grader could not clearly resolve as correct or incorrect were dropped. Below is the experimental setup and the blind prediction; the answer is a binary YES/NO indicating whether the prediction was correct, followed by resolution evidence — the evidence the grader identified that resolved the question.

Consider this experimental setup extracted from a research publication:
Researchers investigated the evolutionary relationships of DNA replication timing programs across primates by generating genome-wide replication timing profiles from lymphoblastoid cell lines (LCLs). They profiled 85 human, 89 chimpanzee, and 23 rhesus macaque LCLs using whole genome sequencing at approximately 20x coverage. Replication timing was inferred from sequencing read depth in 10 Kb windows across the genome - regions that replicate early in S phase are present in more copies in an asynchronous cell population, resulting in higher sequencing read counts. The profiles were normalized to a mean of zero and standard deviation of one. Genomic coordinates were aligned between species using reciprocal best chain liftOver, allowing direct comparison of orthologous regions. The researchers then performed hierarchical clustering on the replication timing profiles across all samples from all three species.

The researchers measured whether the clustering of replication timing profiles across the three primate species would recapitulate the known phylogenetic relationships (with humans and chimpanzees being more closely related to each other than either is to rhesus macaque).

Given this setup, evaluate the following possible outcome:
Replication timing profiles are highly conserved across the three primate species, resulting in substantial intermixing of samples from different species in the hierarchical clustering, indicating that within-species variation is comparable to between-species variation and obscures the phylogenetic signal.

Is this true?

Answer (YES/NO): NO